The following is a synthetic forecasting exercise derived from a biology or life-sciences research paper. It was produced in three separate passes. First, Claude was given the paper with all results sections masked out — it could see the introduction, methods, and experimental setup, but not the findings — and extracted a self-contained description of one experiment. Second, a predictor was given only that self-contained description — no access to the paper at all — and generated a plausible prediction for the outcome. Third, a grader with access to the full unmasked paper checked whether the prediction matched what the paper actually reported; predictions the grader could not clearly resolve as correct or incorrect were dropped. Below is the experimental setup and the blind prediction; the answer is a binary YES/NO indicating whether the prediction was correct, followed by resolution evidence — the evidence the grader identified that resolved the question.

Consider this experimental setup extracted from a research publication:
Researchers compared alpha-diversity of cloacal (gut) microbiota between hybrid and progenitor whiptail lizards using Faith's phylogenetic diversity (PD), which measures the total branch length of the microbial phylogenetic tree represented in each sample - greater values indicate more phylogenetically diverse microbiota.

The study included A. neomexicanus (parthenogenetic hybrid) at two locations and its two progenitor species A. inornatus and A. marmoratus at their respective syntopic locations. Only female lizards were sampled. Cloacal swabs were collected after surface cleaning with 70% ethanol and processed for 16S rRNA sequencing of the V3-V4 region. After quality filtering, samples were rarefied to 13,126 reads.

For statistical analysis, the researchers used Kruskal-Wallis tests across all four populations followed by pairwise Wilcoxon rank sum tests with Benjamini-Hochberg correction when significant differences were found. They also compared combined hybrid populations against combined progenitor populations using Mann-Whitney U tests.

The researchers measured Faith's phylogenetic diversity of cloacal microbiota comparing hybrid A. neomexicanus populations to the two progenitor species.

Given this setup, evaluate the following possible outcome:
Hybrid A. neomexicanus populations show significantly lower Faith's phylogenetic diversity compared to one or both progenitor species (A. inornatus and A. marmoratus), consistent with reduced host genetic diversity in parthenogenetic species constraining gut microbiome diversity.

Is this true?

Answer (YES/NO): NO